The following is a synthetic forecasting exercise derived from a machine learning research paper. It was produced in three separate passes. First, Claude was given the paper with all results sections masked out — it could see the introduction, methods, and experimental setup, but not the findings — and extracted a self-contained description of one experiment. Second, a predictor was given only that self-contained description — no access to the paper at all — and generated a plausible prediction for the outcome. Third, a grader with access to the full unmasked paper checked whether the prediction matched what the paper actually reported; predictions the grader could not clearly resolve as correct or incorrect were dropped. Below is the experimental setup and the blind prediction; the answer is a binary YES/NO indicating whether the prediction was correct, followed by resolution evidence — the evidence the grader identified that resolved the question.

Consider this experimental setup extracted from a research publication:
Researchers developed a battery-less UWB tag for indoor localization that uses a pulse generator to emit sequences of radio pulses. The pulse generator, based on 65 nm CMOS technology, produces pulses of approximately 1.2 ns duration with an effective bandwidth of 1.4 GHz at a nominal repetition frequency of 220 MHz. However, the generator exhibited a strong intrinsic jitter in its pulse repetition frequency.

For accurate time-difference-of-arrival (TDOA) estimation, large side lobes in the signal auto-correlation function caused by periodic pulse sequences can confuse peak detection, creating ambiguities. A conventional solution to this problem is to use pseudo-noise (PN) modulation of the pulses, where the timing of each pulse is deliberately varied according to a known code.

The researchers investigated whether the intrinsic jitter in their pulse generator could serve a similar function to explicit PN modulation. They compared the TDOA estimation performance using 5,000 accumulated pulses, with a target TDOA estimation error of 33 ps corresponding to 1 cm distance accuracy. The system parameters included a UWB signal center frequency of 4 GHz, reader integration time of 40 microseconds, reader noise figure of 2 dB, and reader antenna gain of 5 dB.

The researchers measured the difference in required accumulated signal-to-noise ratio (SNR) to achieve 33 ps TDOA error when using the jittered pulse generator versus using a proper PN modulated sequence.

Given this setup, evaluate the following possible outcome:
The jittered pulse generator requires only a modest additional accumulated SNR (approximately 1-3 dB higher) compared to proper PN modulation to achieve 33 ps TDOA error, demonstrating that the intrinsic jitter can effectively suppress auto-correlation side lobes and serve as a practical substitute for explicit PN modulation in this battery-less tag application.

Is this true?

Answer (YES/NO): YES